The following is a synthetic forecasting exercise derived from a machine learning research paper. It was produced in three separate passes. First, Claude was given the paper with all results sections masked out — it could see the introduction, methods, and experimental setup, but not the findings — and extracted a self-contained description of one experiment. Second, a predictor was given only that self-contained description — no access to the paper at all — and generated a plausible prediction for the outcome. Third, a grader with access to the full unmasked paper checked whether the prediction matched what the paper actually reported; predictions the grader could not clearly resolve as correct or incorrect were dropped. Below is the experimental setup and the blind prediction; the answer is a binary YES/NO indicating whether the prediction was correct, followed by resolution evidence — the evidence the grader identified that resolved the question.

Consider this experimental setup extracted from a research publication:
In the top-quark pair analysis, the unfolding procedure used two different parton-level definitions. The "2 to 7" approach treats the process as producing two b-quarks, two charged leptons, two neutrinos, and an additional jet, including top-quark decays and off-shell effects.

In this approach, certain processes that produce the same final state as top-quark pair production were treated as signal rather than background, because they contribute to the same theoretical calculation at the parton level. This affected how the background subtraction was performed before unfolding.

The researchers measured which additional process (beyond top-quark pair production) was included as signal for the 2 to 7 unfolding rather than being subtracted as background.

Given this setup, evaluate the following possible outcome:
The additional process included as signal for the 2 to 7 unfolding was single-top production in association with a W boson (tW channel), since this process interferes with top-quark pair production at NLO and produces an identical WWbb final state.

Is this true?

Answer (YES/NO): YES